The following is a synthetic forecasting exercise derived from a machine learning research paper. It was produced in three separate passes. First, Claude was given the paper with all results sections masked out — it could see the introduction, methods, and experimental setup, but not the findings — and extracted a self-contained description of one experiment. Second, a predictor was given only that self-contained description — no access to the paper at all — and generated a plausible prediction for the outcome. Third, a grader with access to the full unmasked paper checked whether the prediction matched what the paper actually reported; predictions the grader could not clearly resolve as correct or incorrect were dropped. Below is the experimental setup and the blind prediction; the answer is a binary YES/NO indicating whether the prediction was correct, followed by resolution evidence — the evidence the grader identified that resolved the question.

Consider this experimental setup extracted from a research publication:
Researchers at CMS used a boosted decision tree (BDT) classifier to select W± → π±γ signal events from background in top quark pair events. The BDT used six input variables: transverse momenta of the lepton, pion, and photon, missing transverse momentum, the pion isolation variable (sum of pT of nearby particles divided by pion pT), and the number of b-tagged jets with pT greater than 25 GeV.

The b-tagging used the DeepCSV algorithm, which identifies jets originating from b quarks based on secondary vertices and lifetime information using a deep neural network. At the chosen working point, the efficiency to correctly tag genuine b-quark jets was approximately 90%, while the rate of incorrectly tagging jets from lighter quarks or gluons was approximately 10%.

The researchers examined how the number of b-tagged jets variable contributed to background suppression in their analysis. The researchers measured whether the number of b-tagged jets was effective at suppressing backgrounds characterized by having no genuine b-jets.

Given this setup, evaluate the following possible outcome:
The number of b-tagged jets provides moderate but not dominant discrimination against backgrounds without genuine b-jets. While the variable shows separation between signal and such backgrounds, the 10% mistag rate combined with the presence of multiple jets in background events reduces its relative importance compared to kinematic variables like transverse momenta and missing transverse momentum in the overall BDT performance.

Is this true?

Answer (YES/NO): NO